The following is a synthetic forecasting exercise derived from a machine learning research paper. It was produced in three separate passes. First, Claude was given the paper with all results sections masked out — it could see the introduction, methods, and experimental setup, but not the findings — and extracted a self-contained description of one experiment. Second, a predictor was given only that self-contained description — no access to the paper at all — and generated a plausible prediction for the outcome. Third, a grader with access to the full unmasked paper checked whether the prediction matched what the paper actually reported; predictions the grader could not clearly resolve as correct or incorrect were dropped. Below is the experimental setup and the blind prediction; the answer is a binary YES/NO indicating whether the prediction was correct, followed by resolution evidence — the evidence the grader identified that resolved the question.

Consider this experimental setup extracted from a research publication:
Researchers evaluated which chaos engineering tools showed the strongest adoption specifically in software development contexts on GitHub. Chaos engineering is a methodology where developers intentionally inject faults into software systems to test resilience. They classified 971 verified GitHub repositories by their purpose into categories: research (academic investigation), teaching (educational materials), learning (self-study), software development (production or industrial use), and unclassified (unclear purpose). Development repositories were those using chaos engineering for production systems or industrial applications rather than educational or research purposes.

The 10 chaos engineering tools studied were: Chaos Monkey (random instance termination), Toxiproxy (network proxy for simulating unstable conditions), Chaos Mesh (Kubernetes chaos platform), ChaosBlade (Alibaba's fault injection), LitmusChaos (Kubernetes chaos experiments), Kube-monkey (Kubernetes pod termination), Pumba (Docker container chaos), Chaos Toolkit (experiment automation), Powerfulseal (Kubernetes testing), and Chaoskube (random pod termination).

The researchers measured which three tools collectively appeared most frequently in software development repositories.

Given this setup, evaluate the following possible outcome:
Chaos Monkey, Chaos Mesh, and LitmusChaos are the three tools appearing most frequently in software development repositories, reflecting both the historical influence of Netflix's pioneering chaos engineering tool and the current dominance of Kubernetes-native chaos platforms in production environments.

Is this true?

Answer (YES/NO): NO